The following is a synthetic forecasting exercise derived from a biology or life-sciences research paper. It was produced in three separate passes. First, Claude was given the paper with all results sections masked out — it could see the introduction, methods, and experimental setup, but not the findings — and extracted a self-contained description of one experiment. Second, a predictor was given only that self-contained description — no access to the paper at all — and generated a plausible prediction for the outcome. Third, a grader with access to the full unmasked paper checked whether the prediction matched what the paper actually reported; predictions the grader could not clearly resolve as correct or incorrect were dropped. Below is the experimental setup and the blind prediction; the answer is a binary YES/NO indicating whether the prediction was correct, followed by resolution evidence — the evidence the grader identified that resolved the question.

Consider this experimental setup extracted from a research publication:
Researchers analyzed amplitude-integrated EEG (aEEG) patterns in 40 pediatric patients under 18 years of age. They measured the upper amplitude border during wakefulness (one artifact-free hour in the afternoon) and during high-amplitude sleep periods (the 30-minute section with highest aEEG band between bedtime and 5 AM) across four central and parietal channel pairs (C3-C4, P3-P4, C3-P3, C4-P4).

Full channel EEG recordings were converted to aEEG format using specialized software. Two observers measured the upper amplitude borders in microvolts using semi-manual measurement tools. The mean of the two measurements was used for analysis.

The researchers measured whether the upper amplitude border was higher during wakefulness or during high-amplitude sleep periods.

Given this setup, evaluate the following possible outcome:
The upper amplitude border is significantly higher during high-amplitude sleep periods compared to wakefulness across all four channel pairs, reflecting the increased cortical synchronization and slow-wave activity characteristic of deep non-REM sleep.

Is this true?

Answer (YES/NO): YES